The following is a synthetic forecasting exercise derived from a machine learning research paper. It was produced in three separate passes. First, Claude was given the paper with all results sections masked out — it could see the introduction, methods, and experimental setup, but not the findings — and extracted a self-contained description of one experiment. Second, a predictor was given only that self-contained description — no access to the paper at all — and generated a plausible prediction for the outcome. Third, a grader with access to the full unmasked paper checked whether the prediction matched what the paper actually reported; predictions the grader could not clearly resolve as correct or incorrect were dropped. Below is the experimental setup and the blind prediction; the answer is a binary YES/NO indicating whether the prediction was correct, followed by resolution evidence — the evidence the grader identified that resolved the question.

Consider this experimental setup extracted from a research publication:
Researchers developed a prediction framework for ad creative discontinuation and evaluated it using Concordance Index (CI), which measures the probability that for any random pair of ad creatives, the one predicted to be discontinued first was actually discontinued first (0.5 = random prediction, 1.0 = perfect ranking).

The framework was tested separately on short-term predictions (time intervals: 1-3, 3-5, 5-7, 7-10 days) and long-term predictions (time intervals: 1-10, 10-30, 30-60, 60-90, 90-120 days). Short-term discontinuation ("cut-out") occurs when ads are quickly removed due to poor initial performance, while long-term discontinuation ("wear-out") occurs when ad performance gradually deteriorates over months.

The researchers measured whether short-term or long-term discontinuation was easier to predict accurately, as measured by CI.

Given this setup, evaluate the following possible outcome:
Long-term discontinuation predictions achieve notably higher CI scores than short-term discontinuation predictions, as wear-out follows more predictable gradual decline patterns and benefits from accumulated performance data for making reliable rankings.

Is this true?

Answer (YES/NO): YES